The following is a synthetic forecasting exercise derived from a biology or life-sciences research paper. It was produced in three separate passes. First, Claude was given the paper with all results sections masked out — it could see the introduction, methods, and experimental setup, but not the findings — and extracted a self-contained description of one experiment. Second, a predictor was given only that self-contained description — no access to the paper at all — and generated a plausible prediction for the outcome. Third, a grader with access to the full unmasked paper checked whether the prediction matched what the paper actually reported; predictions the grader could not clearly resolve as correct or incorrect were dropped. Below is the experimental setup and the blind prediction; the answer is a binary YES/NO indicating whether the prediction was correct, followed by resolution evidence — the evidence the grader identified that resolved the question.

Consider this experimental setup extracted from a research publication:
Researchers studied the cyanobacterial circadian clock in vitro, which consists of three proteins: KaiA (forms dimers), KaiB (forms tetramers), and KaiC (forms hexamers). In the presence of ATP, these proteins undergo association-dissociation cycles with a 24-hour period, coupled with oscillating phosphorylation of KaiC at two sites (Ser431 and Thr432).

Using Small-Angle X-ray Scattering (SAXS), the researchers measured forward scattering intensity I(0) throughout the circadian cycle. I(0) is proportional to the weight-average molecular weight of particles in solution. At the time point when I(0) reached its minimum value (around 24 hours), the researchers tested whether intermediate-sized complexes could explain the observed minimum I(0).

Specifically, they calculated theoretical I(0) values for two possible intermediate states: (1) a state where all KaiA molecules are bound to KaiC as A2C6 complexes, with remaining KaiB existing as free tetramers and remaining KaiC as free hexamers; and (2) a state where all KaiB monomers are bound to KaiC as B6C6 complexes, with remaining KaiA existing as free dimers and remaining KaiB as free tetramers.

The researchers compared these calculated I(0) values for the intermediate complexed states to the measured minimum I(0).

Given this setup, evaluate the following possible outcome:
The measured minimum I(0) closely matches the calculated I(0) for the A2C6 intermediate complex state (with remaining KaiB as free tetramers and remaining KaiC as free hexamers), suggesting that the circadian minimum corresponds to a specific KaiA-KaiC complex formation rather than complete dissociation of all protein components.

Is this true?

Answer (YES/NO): NO